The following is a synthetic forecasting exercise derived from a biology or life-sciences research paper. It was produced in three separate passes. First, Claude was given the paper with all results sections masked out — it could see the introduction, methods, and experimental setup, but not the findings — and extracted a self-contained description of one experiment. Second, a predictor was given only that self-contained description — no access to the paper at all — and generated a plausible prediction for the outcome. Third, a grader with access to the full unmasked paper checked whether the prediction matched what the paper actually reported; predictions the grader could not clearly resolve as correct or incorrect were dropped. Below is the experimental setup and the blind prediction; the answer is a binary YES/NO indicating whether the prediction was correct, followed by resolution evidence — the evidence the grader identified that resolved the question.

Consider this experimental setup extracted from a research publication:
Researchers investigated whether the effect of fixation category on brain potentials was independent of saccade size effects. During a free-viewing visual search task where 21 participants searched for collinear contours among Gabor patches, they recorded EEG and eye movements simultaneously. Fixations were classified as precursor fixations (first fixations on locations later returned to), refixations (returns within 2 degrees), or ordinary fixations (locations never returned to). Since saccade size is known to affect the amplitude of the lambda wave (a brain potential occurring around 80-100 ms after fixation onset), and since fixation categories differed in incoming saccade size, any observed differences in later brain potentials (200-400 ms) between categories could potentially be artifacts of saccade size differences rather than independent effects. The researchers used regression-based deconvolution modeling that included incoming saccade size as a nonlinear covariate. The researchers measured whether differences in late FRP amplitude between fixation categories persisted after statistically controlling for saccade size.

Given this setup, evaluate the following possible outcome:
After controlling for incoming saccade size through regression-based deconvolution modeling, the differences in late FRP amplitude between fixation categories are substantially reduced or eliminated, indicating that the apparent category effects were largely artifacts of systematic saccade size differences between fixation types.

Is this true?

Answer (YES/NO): NO